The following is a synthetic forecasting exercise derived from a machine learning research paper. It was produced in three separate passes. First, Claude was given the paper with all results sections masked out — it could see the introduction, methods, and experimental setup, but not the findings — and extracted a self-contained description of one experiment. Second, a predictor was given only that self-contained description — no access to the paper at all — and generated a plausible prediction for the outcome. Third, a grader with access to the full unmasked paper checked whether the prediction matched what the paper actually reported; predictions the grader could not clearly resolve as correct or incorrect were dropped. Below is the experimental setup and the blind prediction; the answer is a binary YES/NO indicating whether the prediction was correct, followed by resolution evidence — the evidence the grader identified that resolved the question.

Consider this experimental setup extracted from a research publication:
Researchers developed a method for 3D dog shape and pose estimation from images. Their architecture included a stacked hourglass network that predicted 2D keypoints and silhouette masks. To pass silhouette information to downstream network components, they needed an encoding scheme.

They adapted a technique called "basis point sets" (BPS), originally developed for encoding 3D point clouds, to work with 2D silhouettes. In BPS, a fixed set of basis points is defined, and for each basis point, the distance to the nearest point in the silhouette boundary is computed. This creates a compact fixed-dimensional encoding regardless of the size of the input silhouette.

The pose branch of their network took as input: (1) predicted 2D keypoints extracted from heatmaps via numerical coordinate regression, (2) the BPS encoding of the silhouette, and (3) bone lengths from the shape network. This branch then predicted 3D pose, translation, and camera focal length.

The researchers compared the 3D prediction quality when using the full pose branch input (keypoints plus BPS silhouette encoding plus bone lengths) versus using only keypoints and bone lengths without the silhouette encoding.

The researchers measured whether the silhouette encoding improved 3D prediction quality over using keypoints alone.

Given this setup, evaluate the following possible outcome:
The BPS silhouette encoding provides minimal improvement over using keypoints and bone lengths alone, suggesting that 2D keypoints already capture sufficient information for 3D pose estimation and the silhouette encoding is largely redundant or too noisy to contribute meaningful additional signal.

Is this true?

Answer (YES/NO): NO